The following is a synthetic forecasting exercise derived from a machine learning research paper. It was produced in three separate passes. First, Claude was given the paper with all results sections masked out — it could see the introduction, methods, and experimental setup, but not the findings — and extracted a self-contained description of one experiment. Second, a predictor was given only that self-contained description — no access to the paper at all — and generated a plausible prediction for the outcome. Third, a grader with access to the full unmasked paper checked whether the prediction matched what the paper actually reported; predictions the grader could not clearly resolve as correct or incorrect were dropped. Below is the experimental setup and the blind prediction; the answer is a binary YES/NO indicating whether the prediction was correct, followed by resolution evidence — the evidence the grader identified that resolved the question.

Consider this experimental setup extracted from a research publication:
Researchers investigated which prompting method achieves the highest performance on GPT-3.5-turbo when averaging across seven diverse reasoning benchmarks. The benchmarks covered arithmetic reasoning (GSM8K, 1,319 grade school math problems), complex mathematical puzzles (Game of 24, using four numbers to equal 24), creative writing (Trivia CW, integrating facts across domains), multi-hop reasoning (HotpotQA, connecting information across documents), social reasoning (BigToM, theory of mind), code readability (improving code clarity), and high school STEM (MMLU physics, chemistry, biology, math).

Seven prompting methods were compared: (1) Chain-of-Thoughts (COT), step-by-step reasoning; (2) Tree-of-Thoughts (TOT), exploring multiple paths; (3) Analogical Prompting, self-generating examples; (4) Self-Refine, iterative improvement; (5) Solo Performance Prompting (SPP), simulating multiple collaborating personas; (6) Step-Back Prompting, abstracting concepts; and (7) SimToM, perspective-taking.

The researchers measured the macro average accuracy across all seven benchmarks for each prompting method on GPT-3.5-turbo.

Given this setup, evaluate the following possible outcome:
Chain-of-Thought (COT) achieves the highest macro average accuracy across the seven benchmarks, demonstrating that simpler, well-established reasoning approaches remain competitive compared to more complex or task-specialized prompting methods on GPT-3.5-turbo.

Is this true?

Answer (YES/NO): NO